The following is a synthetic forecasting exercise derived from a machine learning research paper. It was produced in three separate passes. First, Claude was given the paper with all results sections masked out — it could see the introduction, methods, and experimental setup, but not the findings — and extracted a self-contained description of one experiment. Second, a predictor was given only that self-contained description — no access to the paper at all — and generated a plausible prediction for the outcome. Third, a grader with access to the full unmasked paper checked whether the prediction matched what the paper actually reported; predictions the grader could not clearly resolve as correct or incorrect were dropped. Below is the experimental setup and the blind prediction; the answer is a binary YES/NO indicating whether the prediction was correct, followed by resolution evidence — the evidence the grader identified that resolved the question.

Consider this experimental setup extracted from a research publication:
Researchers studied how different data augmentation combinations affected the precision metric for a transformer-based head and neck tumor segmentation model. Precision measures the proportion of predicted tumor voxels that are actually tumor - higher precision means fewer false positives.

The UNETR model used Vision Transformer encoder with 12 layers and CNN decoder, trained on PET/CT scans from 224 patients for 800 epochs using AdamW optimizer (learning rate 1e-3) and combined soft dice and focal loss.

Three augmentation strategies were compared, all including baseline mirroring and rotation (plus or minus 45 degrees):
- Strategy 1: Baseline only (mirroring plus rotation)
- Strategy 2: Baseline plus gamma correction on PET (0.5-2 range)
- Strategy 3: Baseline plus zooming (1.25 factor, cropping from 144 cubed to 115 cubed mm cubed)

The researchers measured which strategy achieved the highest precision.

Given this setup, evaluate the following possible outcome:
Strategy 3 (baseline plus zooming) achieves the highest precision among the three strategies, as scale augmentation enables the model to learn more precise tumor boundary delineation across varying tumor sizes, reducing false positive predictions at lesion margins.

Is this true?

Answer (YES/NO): NO